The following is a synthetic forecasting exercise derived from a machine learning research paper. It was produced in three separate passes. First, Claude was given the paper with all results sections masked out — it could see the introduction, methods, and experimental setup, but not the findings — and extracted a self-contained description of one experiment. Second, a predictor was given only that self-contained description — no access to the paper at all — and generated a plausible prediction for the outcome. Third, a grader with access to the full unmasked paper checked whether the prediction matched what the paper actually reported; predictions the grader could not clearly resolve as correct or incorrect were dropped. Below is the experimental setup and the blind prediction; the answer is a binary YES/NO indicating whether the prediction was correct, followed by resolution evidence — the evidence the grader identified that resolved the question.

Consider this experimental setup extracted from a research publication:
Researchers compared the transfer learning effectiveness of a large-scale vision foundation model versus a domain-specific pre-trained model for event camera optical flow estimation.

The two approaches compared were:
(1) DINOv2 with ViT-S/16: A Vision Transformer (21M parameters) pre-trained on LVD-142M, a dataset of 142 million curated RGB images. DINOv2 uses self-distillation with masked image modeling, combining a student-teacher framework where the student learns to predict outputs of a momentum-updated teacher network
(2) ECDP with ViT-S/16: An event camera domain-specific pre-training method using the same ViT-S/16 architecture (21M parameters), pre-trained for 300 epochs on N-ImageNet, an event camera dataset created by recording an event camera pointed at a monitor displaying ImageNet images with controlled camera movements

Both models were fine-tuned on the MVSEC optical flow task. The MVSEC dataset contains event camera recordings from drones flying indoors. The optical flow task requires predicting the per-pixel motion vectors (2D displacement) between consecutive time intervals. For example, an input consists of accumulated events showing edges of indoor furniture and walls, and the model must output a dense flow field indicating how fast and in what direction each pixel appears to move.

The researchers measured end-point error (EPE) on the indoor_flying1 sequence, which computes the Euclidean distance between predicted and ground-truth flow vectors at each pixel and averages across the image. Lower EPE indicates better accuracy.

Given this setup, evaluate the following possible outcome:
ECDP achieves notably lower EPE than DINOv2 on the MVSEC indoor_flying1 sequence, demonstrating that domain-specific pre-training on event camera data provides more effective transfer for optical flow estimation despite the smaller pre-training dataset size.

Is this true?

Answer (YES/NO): NO